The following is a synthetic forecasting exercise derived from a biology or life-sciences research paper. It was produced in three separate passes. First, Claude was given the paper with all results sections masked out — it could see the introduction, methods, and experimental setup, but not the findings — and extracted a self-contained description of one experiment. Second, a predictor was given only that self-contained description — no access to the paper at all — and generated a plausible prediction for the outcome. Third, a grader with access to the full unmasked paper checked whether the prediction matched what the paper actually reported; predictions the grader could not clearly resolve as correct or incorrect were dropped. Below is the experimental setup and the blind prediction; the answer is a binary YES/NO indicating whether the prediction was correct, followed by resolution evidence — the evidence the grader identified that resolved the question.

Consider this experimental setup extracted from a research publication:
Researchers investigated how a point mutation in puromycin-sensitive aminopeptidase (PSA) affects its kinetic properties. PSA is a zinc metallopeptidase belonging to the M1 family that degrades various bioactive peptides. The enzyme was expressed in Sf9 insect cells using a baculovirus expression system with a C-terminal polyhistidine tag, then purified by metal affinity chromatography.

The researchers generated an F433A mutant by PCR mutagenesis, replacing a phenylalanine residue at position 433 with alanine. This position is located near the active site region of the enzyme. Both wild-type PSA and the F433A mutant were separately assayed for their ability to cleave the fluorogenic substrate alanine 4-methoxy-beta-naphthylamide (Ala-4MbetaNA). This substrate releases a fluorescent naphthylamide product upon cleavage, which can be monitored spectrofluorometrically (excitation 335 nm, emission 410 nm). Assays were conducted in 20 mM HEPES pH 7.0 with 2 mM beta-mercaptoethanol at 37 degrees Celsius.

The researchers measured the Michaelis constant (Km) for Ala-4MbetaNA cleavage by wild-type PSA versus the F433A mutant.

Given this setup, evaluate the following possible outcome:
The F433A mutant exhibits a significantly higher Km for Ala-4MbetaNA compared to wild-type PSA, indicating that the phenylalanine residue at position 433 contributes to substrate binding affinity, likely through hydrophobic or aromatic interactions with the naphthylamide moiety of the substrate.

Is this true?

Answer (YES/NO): YES